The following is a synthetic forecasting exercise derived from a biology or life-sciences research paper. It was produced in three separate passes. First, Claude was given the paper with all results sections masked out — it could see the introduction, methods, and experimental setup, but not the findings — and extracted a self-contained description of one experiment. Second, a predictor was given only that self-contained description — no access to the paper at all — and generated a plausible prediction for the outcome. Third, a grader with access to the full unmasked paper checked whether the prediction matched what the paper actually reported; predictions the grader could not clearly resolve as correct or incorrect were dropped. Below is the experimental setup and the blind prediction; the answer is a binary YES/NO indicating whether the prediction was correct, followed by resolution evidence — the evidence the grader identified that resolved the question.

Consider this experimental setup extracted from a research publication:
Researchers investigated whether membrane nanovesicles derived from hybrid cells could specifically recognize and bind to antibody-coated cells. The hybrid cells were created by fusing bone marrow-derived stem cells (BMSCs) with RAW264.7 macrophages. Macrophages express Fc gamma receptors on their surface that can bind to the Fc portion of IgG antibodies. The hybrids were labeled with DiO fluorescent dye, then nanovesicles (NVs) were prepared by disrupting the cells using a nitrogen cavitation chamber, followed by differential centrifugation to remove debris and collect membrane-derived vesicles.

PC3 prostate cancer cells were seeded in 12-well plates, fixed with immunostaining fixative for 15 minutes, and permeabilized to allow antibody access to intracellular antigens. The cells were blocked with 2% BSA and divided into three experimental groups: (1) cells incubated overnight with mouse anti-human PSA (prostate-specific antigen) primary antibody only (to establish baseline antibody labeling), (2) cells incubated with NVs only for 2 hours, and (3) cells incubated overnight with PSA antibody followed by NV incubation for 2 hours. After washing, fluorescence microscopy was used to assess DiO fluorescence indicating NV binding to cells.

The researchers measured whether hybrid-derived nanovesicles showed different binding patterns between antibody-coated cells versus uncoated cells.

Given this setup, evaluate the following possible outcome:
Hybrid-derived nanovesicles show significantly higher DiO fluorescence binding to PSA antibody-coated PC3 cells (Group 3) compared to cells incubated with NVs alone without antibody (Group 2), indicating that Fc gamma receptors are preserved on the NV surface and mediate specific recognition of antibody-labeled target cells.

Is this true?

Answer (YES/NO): YES